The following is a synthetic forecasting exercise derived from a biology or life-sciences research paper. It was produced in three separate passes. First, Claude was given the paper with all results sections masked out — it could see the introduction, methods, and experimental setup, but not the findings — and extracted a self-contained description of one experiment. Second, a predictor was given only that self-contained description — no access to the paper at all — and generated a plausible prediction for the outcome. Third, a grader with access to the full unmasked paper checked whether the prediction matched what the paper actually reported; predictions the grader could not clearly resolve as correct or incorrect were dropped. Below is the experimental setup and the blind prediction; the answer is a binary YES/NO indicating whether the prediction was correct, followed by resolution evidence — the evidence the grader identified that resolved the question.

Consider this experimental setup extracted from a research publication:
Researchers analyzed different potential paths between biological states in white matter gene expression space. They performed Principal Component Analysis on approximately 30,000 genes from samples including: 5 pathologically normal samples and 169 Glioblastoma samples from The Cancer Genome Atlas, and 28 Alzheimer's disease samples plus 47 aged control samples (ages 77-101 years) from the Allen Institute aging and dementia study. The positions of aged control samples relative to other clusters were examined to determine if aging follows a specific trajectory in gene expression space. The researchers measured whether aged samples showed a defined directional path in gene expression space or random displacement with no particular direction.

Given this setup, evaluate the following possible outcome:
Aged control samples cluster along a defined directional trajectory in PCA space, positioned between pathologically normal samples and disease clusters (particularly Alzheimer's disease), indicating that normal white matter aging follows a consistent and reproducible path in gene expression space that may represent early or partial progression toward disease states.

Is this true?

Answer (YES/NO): YES